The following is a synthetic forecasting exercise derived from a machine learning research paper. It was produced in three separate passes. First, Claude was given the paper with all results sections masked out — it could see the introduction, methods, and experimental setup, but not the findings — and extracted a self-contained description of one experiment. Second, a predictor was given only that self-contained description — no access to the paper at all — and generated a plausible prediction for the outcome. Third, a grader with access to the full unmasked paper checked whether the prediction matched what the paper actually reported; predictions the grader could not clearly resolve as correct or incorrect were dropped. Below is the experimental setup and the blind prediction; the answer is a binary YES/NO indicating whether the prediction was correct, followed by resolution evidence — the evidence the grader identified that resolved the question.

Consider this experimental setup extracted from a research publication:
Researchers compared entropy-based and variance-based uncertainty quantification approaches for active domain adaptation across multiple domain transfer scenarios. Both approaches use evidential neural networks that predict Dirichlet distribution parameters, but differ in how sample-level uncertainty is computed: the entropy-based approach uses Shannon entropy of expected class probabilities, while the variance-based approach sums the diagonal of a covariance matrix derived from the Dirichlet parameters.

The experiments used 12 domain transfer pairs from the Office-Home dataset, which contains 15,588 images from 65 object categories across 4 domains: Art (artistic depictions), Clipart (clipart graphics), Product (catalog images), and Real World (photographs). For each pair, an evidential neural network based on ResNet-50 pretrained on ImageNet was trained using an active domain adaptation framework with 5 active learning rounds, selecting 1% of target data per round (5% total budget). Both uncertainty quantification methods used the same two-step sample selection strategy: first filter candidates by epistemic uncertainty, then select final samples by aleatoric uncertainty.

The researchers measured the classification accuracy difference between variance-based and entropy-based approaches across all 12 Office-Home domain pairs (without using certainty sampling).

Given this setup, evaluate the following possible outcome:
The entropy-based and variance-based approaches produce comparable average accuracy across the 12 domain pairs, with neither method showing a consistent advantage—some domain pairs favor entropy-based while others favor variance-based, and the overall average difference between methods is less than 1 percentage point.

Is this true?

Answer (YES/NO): YES